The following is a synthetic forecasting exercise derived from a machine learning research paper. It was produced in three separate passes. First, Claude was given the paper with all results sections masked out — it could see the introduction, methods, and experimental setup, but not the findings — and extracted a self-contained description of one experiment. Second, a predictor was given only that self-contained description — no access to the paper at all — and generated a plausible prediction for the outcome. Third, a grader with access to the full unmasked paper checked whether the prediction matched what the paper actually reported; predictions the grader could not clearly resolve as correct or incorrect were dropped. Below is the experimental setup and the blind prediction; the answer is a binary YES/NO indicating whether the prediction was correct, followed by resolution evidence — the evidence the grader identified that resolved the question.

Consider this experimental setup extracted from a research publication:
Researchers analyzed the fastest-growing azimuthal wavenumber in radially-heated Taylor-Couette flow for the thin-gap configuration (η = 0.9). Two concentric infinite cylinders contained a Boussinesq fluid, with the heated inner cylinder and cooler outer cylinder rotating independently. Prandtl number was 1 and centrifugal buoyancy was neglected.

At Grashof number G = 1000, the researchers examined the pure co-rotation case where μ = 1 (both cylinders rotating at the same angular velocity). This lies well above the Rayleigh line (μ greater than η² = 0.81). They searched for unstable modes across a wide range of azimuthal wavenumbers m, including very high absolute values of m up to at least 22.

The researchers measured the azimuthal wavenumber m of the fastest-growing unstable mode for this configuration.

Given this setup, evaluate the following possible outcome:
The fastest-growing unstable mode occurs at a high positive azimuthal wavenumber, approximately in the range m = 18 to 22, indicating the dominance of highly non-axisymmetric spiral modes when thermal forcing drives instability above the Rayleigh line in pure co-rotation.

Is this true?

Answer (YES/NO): NO